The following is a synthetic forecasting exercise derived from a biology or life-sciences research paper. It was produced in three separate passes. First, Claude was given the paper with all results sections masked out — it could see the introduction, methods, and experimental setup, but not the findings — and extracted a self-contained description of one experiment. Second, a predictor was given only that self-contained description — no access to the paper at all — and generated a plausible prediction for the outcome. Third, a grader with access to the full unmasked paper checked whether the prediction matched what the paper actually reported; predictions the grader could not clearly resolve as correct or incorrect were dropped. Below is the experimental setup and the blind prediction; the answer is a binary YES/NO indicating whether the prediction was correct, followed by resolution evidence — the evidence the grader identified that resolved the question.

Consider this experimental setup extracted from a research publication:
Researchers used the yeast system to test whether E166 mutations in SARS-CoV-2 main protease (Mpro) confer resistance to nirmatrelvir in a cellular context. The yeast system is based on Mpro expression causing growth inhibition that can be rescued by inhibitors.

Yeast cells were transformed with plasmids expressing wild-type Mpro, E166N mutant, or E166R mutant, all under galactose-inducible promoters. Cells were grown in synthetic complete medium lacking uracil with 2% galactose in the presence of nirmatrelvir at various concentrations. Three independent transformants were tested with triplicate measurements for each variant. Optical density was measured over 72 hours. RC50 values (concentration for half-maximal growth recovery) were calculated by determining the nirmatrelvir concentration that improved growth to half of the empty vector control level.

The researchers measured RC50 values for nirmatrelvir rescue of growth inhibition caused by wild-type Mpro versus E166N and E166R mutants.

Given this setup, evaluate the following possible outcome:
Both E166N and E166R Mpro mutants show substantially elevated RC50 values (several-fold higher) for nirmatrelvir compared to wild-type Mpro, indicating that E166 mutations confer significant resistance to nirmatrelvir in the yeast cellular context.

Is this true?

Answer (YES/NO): NO